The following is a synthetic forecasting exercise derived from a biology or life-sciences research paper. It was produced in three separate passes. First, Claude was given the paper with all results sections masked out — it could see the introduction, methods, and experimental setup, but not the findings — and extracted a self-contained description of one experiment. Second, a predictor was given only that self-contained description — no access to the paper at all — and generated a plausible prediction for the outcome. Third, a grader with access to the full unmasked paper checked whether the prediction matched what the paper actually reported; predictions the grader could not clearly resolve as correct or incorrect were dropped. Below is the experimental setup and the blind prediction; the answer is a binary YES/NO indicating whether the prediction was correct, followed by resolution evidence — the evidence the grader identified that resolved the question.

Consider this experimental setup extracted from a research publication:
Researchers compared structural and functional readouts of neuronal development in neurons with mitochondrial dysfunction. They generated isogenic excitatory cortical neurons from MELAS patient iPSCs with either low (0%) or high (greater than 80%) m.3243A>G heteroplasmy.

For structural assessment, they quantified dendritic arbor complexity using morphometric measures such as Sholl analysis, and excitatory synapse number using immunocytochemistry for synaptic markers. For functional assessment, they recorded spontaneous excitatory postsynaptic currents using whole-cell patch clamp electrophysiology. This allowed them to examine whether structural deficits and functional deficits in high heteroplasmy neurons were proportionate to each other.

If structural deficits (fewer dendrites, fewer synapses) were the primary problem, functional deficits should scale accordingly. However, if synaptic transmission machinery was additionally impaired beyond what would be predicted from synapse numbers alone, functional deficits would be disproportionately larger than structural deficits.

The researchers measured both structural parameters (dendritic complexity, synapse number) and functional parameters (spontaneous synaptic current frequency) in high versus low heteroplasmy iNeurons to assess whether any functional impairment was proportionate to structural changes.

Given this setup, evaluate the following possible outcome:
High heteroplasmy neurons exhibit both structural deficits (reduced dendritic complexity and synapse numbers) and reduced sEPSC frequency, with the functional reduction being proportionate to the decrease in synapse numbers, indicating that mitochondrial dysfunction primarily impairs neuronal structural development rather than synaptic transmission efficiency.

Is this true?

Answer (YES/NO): YES